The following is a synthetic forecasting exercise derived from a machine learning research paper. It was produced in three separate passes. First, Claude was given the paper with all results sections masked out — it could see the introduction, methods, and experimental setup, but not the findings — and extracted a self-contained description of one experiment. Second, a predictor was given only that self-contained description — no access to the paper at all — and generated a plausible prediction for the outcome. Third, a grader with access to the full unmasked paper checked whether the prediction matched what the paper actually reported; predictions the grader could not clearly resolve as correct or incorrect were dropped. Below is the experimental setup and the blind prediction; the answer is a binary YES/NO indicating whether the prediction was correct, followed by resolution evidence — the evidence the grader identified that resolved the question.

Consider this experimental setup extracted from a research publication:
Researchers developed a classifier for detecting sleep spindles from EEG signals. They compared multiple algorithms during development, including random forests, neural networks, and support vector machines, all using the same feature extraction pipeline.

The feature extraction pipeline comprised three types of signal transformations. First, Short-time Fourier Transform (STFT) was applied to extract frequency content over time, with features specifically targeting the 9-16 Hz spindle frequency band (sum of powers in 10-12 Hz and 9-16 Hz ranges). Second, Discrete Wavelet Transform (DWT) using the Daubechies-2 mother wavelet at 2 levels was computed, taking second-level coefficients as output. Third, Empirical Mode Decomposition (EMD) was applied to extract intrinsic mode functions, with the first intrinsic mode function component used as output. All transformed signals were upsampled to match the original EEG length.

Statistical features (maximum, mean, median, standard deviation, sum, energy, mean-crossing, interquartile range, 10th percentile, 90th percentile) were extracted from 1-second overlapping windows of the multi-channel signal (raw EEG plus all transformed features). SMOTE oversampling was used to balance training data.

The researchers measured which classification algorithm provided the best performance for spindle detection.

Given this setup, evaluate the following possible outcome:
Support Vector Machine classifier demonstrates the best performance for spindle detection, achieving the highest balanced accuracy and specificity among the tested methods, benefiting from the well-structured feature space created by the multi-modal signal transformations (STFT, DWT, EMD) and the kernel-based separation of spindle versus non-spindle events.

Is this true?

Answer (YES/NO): NO